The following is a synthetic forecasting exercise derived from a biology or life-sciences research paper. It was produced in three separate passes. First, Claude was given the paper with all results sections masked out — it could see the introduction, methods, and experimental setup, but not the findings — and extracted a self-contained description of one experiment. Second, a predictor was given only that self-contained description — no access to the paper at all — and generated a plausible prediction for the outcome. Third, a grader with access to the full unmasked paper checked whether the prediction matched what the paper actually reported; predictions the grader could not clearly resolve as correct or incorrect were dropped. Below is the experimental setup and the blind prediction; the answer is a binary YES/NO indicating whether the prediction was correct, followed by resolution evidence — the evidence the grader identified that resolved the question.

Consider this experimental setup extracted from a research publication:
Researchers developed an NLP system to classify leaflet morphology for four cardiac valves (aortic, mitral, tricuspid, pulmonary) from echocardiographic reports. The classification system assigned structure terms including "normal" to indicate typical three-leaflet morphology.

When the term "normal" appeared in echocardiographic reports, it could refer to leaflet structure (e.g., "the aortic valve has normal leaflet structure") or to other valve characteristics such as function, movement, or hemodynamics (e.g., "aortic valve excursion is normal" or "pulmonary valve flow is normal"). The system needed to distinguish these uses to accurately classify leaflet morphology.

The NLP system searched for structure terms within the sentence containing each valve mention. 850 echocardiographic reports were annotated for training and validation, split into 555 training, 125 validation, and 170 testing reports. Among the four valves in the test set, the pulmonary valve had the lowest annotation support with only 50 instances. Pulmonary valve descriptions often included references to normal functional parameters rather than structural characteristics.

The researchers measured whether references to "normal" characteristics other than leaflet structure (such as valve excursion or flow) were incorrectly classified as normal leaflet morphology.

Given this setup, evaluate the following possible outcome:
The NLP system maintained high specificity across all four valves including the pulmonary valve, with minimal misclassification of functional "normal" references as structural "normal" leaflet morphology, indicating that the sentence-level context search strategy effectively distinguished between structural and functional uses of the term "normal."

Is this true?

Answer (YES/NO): NO